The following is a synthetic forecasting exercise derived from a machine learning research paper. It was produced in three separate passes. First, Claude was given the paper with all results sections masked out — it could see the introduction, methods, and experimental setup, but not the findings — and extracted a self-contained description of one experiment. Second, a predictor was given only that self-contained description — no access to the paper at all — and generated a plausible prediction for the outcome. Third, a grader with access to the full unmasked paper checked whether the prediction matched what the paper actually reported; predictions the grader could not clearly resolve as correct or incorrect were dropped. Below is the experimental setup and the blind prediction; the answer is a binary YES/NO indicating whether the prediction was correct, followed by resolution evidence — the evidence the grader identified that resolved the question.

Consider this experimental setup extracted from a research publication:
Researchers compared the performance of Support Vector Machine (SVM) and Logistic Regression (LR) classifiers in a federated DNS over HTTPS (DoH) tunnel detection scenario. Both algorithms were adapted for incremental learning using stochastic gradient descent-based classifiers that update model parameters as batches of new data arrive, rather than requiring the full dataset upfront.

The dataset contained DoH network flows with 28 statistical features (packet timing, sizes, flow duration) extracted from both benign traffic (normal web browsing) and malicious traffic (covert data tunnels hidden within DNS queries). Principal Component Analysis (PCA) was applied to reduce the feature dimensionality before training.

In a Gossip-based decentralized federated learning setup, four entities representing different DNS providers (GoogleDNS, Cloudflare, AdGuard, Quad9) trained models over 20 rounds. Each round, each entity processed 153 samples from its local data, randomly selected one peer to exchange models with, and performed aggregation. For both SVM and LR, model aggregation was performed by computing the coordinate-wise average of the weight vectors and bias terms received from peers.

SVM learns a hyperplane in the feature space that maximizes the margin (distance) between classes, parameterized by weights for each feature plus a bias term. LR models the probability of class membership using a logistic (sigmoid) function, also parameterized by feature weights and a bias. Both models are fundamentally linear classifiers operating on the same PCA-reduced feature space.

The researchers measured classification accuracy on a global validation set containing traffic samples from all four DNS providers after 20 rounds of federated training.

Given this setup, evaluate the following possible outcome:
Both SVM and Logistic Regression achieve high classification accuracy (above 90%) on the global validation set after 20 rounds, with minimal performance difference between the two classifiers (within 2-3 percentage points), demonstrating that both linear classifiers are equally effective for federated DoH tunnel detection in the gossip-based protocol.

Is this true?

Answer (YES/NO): NO